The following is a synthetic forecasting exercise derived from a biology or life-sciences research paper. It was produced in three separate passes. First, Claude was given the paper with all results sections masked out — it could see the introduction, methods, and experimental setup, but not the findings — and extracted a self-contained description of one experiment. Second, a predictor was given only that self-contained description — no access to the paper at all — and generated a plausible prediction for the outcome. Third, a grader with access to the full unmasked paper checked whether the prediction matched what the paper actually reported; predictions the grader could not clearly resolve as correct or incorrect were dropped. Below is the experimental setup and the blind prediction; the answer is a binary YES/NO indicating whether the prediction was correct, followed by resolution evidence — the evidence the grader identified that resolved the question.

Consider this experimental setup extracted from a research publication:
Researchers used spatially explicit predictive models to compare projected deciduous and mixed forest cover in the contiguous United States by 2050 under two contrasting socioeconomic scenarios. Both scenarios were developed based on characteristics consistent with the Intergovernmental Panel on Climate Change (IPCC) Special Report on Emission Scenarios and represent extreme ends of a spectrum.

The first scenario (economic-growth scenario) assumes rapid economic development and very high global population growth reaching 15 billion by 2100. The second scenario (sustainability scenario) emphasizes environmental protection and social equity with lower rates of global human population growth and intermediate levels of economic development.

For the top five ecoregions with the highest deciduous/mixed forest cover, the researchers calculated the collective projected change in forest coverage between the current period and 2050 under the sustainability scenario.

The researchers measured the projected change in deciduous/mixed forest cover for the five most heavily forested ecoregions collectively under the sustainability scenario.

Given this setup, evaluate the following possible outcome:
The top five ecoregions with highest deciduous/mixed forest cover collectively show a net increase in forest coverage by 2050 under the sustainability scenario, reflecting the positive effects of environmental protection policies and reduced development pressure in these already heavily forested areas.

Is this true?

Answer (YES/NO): YES